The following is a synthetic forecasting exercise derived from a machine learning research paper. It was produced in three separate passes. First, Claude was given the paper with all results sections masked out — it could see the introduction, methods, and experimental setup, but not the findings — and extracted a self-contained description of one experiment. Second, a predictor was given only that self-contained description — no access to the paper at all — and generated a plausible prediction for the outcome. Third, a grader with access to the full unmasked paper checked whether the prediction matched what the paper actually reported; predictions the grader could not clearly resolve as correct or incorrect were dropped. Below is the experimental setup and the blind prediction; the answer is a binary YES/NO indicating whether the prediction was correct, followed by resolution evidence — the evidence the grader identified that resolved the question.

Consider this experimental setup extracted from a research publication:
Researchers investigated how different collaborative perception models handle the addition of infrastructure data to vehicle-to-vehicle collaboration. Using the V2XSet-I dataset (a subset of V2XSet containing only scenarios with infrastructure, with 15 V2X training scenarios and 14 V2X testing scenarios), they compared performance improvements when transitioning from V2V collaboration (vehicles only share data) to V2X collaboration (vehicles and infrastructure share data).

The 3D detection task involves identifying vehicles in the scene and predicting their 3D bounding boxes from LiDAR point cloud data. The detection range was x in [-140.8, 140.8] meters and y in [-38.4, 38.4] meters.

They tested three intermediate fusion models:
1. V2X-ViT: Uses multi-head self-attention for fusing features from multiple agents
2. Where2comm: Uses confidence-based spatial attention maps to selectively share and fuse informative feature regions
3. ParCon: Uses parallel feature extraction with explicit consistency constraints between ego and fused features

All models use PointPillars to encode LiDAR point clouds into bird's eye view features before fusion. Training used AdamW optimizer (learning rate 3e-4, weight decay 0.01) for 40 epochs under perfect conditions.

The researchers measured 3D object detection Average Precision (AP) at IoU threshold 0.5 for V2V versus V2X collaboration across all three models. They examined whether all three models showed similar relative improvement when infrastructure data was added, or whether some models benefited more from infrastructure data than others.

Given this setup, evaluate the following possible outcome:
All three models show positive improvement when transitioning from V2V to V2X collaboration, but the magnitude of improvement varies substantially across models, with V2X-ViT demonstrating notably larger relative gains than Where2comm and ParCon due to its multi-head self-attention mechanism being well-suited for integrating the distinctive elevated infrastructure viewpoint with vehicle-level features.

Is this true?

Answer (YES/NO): NO